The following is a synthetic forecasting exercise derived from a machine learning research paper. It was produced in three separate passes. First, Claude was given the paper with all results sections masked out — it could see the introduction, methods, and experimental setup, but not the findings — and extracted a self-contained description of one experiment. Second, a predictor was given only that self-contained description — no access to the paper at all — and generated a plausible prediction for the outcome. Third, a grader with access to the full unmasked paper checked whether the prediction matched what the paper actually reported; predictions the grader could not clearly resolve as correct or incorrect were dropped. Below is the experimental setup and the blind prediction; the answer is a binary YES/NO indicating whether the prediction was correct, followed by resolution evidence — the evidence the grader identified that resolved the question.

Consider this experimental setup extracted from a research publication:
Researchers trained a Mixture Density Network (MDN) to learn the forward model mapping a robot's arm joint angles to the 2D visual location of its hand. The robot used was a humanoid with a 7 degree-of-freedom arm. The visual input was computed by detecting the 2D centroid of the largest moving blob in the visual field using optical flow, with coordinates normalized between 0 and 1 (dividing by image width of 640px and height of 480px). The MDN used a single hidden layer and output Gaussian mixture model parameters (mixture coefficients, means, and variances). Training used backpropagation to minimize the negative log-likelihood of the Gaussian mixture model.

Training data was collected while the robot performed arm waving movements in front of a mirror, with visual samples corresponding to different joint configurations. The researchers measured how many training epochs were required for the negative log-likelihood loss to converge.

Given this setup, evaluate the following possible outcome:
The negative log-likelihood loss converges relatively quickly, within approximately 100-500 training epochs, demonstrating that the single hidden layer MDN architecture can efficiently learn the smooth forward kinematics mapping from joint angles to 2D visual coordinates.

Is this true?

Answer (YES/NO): YES